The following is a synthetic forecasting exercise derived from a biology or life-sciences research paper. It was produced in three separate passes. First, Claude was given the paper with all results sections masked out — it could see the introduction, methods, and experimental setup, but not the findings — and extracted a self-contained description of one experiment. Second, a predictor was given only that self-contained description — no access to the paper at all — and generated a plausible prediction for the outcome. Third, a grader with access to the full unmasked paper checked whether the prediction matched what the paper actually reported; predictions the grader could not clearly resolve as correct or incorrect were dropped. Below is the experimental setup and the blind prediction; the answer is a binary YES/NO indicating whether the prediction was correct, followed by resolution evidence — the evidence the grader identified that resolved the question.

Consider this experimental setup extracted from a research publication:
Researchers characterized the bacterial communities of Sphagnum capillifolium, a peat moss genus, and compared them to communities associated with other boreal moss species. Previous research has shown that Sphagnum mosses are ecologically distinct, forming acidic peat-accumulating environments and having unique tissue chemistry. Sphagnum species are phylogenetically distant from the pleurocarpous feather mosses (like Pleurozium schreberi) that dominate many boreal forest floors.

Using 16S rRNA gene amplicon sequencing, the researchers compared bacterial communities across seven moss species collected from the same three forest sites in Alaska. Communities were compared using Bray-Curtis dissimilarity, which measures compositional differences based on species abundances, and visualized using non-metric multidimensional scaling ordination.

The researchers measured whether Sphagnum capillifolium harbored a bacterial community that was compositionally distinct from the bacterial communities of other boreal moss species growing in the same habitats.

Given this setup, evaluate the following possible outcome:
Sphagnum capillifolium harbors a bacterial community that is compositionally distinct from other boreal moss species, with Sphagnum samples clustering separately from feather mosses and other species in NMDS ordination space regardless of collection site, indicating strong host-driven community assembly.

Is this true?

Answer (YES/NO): NO